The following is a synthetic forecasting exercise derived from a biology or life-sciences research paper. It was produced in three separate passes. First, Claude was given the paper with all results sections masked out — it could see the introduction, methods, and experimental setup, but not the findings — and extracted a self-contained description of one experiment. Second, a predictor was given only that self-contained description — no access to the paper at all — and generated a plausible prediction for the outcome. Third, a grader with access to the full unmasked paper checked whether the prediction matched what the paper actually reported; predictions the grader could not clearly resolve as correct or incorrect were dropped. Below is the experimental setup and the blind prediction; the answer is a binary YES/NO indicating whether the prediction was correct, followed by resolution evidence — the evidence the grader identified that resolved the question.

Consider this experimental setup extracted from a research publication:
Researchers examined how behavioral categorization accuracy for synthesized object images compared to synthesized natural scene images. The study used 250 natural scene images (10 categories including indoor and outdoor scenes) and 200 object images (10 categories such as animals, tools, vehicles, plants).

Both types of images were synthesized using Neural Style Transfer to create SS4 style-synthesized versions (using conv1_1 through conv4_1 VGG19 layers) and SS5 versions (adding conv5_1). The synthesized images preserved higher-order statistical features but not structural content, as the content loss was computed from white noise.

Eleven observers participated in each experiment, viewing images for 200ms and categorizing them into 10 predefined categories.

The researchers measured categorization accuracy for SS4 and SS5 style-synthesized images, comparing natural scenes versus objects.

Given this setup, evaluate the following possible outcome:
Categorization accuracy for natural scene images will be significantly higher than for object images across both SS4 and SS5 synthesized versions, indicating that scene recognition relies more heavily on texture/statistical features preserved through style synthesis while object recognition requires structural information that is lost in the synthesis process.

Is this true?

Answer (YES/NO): NO